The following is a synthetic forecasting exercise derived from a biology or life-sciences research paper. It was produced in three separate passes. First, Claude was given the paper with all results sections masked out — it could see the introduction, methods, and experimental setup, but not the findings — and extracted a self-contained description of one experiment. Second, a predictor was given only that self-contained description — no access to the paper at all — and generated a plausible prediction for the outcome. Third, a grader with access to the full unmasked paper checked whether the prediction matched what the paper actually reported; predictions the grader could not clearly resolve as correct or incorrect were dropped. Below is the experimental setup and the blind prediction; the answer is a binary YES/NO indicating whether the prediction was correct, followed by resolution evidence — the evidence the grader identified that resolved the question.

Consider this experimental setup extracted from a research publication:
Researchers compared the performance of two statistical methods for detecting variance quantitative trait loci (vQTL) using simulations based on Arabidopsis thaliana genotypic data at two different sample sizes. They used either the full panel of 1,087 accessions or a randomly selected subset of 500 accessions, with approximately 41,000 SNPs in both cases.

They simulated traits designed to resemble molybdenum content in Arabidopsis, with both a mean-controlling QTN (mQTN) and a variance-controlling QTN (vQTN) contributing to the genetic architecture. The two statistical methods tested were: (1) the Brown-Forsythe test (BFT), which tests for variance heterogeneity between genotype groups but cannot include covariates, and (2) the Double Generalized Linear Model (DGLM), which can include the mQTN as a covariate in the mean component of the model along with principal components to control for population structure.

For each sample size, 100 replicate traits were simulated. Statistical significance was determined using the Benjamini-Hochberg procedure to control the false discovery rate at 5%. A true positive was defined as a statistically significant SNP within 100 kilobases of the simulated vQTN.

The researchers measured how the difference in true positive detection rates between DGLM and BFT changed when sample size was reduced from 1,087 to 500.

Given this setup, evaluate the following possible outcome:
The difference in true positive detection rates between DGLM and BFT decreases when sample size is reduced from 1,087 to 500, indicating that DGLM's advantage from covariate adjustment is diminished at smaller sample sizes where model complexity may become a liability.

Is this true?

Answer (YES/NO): NO